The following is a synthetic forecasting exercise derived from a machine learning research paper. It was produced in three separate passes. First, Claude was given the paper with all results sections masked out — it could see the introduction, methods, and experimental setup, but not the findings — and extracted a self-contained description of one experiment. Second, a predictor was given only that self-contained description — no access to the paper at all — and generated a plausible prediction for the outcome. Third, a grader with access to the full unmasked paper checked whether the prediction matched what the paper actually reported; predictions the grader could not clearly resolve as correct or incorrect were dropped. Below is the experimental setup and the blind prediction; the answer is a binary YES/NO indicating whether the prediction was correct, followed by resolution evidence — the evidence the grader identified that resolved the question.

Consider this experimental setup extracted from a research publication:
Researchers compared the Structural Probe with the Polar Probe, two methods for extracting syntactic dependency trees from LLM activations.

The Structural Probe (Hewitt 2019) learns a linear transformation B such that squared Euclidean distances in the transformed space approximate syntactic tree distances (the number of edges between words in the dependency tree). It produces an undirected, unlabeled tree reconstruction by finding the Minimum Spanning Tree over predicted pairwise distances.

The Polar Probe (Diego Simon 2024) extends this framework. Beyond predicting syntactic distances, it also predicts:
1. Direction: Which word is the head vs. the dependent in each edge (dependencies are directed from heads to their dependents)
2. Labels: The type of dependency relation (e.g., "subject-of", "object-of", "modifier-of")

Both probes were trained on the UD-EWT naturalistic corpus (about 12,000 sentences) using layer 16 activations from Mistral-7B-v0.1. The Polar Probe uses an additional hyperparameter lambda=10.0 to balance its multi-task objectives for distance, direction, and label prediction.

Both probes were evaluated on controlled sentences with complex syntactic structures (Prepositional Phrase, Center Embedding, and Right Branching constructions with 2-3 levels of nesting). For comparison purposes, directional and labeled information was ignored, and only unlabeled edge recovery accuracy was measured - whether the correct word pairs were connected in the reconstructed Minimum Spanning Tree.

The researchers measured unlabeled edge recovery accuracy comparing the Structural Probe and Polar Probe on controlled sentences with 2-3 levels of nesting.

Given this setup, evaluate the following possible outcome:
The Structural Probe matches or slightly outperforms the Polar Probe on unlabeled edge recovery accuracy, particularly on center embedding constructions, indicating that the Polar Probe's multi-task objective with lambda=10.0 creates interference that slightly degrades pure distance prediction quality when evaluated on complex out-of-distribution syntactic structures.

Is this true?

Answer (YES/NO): NO